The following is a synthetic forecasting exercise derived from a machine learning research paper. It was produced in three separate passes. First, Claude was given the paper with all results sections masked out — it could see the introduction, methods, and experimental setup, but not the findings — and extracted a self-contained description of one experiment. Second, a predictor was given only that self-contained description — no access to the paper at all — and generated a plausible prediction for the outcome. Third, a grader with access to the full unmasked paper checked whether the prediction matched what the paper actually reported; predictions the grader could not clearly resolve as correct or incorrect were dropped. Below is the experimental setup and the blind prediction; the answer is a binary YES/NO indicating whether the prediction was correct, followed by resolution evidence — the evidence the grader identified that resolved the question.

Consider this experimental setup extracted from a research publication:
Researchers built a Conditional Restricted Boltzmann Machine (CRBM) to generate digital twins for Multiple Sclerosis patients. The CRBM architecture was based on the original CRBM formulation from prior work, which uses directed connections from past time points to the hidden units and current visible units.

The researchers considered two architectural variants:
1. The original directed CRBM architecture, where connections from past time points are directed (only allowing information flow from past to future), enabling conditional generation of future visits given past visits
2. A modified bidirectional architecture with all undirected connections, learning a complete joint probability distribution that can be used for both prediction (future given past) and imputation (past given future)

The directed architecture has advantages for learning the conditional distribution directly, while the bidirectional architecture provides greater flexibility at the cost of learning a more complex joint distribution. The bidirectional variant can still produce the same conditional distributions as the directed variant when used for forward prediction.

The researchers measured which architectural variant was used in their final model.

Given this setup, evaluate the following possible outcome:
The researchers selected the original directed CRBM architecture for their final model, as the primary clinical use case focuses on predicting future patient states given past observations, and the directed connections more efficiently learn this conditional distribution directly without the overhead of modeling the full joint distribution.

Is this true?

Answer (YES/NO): NO